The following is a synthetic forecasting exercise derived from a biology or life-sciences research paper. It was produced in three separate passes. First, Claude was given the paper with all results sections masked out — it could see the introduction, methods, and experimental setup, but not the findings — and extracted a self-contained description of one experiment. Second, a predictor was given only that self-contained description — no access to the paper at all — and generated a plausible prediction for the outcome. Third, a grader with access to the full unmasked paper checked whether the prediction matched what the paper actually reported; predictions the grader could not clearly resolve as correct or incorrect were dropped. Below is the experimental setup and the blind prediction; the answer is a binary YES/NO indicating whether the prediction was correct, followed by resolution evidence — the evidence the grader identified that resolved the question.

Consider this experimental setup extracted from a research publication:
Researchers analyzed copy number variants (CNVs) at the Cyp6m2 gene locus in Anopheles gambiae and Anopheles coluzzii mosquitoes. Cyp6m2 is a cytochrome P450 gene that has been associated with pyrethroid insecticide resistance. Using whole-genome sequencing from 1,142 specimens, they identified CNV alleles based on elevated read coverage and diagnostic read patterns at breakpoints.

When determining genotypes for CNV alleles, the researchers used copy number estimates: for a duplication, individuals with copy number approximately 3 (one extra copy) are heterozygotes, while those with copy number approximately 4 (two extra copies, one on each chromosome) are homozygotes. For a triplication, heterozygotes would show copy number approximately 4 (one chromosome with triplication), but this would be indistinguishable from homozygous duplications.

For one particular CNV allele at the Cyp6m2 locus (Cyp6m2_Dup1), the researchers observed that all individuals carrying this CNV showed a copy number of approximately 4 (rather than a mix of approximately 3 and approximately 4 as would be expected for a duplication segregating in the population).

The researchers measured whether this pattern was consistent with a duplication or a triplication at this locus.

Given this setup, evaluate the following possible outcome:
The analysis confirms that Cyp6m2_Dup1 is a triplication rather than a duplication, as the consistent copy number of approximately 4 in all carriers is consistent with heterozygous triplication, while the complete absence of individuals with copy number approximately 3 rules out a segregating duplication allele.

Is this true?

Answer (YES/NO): YES